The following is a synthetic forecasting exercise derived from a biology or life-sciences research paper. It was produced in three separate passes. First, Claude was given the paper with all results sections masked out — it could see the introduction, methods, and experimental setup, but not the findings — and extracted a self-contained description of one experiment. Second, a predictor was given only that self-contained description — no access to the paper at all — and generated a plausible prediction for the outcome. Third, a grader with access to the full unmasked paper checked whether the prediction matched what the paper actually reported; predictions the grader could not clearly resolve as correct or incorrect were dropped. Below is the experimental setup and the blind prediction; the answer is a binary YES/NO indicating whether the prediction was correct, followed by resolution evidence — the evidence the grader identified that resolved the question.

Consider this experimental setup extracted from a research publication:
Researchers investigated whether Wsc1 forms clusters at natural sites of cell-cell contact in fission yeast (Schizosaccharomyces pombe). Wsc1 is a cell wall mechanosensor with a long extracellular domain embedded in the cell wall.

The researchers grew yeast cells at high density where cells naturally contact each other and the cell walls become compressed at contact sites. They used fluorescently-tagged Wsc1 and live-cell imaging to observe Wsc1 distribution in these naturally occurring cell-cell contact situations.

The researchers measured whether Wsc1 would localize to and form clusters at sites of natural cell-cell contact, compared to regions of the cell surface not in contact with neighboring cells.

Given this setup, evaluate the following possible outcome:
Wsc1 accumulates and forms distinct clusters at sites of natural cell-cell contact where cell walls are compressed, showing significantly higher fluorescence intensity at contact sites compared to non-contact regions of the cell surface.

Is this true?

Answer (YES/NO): YES